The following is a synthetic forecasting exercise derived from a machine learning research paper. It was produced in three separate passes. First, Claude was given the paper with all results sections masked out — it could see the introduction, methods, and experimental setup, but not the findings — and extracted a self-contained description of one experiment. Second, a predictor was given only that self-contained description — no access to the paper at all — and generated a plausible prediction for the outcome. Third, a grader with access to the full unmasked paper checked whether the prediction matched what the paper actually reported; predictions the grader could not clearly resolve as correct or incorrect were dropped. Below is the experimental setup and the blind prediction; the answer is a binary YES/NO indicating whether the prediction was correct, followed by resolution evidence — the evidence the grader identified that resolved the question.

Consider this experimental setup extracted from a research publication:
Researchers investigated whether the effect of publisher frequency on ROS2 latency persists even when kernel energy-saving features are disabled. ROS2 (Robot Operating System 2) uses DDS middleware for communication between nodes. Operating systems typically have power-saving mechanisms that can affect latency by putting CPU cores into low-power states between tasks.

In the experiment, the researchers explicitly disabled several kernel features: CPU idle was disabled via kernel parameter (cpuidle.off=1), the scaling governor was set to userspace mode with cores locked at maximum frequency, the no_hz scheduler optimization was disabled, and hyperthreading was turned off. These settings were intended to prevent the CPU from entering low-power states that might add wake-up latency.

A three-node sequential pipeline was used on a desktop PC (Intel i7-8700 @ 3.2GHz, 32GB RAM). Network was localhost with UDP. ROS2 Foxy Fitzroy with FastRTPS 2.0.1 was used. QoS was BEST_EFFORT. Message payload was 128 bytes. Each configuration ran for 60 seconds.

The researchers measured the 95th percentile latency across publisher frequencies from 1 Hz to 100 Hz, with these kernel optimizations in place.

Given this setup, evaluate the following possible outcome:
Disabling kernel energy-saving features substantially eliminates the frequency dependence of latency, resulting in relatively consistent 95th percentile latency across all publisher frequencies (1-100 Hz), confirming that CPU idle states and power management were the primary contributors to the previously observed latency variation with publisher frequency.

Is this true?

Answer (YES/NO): NO